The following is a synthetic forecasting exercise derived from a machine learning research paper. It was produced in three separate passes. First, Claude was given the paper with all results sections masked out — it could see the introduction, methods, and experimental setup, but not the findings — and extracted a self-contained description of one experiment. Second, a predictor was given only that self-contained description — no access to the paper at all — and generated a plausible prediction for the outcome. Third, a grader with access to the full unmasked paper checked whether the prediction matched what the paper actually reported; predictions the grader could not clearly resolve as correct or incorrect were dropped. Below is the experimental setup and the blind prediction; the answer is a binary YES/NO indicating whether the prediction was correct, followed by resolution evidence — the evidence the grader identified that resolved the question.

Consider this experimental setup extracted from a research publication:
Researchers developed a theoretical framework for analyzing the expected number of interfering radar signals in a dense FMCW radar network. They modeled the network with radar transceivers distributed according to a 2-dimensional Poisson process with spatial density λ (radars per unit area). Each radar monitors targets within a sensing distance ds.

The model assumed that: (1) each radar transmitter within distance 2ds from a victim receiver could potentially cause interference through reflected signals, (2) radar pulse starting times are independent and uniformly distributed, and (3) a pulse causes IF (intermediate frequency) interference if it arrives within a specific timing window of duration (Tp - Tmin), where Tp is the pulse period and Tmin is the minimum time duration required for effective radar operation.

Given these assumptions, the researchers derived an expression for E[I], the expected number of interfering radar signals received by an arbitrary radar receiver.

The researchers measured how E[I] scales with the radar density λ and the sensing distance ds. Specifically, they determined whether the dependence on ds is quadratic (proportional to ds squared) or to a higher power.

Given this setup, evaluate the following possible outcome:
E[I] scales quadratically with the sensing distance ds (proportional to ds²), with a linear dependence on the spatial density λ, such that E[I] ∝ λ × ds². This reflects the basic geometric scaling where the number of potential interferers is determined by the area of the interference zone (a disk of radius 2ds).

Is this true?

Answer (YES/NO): YES